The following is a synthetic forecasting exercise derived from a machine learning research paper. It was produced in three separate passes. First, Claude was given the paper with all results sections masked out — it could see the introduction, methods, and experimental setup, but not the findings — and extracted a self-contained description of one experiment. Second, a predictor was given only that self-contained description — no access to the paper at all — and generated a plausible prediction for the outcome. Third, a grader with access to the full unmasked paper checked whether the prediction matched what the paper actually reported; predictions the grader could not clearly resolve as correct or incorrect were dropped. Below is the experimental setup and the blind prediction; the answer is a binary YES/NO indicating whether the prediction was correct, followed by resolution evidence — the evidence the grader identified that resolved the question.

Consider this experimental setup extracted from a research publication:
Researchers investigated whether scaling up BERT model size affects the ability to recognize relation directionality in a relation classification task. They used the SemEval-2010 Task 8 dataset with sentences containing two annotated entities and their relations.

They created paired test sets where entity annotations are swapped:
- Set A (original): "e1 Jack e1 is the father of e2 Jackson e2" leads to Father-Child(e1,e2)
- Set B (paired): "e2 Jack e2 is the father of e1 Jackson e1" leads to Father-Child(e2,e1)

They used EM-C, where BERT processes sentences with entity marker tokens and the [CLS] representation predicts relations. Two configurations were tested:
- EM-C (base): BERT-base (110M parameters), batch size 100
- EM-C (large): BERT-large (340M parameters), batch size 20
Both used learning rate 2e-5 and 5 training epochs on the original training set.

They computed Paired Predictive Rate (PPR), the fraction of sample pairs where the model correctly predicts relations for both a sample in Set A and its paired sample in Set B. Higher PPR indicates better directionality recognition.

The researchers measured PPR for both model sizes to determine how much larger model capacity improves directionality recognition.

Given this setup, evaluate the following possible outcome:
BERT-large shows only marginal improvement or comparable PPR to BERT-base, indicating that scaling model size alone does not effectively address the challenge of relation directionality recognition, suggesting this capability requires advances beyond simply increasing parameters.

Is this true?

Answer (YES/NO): NO